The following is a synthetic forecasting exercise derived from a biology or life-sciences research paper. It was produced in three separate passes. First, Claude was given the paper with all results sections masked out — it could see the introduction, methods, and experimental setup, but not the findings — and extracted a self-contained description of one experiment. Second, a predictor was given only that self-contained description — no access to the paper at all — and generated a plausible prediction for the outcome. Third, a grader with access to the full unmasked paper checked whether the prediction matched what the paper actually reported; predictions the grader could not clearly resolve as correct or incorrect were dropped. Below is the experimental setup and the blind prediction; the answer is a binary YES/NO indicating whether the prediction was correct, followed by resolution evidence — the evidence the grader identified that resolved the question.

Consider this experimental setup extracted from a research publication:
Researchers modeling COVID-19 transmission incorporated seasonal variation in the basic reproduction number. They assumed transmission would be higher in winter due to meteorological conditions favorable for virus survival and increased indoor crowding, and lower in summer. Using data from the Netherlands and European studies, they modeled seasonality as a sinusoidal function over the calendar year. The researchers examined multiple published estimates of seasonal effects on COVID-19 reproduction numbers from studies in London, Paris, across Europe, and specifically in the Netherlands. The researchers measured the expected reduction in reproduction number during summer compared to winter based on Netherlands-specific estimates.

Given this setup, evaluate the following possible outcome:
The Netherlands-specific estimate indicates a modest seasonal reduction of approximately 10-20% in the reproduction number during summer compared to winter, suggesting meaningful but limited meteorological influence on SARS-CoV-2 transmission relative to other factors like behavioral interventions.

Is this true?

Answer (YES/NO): NO